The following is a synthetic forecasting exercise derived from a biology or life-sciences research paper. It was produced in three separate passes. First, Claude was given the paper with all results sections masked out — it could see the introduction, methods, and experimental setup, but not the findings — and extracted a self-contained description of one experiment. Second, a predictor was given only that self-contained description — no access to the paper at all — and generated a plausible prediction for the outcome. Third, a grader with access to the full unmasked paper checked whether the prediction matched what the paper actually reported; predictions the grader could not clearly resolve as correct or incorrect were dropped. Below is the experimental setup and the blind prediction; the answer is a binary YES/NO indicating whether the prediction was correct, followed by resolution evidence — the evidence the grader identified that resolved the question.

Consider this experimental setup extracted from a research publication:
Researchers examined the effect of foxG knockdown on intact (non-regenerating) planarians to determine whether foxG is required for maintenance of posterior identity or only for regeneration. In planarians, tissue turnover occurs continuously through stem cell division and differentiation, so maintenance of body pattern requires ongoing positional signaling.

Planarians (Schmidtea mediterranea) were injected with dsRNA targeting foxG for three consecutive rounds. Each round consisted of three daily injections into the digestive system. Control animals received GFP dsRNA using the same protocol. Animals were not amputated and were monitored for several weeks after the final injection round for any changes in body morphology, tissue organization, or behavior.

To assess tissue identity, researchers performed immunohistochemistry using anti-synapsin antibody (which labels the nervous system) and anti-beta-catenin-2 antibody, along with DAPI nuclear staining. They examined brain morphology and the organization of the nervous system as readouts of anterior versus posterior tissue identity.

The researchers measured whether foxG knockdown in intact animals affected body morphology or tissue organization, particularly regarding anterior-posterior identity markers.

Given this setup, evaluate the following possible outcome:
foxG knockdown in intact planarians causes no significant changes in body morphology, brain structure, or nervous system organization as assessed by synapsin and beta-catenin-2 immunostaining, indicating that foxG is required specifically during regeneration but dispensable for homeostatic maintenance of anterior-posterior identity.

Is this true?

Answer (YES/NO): YES